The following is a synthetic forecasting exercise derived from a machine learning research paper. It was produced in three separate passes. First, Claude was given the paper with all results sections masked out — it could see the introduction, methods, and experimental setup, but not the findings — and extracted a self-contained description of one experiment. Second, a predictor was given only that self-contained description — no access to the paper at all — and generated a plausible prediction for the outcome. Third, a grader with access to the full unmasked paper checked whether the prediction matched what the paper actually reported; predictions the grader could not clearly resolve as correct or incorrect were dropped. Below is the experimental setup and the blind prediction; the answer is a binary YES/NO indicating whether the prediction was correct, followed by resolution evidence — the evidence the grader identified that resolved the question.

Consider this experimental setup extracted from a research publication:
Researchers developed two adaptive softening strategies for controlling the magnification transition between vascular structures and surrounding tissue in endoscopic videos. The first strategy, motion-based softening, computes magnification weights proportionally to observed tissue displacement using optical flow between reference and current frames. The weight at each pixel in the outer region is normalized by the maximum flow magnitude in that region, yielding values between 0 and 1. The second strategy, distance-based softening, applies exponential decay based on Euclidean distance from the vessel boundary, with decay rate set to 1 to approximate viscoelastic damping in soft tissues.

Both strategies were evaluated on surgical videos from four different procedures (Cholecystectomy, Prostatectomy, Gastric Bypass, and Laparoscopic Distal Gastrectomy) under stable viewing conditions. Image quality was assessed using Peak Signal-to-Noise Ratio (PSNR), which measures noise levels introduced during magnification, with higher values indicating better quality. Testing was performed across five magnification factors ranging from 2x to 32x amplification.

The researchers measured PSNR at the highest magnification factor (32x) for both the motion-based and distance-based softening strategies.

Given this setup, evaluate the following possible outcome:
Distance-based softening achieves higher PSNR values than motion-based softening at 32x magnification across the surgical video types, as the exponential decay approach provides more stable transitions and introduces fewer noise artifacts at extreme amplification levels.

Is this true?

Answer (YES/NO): NO